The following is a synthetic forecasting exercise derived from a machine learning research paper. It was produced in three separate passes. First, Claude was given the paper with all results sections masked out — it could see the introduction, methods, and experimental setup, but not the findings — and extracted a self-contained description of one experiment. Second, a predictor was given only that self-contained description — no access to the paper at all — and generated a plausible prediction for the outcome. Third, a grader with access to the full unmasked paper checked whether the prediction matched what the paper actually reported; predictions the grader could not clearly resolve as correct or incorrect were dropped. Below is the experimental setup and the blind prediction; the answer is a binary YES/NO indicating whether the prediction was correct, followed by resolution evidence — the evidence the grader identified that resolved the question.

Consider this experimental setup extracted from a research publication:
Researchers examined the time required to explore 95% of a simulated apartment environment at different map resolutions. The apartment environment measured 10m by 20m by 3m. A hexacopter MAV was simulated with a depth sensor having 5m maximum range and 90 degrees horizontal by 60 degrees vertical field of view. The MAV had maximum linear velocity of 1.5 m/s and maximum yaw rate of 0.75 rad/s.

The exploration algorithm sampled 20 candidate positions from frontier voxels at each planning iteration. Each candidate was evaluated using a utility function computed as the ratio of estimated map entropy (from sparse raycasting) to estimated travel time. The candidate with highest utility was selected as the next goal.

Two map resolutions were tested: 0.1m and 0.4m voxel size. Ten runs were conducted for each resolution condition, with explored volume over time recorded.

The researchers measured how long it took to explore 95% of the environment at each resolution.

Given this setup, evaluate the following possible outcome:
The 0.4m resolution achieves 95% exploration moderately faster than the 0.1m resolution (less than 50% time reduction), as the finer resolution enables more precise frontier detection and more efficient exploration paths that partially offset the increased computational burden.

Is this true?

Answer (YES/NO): NO